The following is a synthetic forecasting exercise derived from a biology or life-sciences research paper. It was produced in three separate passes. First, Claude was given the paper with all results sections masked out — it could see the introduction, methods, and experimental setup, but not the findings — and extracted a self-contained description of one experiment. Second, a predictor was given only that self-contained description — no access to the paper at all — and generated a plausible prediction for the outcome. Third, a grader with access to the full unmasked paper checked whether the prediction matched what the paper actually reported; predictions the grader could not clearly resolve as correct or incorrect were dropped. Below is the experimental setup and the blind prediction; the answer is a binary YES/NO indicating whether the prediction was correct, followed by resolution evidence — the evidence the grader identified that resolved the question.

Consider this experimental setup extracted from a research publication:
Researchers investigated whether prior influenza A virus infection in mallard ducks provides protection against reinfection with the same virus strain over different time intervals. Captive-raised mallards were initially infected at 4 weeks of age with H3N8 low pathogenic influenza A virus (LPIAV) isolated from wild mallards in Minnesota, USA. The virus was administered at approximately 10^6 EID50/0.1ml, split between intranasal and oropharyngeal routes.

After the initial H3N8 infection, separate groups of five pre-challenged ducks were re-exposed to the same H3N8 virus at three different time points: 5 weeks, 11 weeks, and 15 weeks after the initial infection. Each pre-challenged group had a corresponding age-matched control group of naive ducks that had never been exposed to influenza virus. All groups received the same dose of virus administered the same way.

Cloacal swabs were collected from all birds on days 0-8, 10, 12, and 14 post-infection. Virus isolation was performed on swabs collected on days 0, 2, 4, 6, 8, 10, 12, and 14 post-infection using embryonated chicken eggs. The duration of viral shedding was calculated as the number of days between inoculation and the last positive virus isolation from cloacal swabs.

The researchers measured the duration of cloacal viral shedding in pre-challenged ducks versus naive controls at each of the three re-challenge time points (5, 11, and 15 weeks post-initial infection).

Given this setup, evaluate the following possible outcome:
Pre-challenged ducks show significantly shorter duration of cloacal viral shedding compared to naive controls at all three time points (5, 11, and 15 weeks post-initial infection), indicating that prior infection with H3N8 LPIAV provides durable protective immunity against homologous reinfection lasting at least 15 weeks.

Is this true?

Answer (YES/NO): YES